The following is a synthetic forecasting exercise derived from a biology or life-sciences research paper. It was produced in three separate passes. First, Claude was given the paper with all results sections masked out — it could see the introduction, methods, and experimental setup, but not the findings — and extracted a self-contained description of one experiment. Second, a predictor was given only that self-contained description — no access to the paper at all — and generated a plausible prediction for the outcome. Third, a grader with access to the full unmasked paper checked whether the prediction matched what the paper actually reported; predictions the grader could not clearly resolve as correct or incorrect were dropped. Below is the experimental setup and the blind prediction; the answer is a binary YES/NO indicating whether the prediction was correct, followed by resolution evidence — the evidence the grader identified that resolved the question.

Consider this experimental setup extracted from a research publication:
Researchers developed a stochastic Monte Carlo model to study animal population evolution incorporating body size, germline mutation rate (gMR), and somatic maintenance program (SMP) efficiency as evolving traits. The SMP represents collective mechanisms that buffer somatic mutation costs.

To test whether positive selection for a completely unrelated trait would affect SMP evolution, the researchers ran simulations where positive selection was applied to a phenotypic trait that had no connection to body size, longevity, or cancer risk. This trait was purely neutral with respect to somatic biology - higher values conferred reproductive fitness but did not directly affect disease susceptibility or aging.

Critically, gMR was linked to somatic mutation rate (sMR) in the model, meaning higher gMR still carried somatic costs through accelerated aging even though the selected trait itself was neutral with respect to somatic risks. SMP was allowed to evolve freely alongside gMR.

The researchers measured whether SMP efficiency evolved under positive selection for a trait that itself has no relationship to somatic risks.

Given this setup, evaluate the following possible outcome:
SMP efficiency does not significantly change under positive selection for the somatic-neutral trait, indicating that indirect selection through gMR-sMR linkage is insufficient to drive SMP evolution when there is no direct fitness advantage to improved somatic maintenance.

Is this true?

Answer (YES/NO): NO